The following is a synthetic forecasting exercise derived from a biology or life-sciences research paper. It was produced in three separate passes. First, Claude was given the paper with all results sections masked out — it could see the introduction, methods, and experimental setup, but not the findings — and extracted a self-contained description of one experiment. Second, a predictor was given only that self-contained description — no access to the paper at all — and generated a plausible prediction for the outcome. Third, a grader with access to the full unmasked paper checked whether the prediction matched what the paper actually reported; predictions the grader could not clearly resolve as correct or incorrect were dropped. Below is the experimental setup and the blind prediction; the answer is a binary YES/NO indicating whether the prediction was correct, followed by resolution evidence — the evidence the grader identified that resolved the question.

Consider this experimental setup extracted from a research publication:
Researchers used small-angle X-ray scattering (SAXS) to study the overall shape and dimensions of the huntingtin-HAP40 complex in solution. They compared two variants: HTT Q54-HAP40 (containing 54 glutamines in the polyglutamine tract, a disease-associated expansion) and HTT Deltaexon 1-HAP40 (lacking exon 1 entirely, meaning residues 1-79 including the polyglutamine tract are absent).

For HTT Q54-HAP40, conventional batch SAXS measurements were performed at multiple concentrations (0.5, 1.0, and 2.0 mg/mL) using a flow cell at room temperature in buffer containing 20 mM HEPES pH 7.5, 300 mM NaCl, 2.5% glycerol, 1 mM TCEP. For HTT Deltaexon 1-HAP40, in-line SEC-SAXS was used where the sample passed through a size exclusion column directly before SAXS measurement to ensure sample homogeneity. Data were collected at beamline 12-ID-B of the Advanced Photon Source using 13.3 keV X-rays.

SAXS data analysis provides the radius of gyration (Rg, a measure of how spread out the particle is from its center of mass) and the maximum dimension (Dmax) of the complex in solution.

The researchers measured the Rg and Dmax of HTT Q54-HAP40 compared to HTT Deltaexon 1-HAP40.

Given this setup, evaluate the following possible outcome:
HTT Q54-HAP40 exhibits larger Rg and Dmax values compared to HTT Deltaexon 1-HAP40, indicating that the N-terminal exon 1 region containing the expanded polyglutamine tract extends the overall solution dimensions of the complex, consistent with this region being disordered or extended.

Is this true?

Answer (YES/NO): YES